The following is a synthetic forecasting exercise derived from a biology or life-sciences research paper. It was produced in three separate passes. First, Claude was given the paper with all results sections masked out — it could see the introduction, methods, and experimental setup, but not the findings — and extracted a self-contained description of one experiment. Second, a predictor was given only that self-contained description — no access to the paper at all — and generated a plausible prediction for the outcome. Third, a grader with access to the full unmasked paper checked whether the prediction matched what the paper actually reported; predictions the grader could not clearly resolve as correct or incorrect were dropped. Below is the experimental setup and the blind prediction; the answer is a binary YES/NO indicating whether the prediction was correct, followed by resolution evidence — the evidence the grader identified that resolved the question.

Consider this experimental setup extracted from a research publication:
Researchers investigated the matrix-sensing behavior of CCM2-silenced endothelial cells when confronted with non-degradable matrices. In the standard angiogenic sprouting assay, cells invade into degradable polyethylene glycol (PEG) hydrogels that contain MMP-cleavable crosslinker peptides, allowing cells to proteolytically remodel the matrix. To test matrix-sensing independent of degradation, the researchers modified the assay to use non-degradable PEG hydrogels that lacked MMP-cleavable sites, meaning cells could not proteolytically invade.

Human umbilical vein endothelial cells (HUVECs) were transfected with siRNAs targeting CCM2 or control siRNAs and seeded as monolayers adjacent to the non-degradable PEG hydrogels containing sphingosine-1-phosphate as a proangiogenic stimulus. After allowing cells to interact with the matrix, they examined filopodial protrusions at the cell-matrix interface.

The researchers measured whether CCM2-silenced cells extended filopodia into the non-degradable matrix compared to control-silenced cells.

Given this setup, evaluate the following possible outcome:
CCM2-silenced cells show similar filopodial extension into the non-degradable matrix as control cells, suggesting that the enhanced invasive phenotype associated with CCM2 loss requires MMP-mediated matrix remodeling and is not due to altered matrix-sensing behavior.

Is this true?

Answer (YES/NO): NO